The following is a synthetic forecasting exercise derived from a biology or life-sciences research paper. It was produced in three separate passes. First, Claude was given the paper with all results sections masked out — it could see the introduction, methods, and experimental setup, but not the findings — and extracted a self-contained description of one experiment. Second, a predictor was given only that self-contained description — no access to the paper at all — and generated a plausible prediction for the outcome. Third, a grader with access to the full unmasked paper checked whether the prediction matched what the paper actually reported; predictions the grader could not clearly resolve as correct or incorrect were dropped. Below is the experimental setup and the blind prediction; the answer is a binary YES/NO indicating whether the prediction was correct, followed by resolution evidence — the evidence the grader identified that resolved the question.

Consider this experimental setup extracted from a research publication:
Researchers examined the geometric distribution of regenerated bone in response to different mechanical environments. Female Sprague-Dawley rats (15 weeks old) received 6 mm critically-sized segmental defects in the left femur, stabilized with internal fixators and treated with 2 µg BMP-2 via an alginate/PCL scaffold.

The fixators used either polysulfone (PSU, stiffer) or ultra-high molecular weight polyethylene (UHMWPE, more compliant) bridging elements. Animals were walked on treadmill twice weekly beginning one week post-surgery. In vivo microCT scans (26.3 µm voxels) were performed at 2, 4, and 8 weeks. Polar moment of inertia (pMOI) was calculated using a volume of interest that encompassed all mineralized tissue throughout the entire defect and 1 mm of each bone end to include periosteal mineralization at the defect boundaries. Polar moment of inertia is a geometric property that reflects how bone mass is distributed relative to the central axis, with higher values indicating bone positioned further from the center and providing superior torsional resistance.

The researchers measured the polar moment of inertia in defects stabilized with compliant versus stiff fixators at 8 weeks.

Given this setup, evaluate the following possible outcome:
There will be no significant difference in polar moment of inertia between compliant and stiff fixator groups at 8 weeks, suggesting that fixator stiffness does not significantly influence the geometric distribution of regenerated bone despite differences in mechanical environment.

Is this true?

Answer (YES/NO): YES